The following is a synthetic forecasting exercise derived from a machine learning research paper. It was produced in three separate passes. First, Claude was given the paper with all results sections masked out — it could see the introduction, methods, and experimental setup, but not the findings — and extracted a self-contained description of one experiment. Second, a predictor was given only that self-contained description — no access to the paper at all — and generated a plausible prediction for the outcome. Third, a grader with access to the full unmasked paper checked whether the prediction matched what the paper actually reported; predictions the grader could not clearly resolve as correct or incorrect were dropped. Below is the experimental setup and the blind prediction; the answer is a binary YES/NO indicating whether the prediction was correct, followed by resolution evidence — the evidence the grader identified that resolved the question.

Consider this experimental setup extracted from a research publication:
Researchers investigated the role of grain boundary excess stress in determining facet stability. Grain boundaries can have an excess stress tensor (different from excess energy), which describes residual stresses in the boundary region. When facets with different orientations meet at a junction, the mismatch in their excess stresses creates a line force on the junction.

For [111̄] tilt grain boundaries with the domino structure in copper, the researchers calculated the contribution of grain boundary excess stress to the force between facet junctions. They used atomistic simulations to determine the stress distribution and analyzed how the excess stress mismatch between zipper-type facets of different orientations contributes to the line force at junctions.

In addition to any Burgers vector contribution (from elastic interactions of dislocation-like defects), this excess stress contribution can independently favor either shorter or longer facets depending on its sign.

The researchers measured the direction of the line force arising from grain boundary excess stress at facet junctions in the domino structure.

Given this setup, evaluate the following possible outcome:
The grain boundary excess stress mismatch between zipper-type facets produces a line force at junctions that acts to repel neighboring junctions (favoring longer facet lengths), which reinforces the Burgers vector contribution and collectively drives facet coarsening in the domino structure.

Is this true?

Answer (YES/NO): NO